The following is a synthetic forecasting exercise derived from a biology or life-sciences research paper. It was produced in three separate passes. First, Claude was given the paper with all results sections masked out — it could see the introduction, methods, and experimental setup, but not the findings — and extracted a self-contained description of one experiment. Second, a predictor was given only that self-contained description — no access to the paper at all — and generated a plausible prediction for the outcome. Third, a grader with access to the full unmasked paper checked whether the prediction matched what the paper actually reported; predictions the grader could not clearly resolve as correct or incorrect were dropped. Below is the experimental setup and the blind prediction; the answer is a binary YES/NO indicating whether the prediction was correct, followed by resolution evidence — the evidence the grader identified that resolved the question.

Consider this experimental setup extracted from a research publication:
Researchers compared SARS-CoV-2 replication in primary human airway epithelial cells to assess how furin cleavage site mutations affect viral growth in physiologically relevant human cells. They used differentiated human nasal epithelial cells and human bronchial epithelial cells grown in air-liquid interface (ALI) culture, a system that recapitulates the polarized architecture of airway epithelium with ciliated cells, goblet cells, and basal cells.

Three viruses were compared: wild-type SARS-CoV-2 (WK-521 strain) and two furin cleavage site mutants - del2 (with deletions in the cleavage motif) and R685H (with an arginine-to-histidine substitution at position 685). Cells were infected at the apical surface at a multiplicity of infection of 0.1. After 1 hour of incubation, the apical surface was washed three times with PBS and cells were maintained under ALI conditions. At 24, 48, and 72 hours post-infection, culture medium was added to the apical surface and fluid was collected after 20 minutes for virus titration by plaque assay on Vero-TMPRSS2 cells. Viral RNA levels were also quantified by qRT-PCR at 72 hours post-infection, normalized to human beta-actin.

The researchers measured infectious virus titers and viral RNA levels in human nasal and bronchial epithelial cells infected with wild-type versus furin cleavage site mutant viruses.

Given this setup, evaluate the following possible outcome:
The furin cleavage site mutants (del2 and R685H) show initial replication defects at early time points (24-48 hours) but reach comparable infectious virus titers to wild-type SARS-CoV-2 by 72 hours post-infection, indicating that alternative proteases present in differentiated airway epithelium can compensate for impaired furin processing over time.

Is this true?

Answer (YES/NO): NO